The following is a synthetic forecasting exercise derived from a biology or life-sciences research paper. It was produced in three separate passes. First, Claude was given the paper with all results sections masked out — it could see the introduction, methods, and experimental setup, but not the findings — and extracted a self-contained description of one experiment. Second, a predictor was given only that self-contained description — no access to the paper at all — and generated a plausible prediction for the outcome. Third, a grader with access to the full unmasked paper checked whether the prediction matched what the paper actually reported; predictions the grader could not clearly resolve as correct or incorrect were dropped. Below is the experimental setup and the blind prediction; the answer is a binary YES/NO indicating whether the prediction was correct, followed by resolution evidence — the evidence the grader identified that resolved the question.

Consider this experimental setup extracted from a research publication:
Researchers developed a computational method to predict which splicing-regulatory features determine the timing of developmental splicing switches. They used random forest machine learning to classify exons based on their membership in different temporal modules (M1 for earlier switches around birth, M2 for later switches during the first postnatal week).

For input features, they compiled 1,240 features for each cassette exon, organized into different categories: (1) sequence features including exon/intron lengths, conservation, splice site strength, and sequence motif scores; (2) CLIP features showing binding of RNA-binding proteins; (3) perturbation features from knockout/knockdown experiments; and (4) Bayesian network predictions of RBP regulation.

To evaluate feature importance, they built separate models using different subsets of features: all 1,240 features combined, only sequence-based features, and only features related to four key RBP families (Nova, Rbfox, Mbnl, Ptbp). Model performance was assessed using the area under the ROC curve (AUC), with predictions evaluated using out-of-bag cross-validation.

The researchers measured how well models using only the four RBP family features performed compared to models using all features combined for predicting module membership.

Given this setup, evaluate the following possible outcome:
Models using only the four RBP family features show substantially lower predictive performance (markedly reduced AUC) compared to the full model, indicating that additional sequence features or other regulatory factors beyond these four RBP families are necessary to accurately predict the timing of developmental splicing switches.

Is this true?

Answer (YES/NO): NO